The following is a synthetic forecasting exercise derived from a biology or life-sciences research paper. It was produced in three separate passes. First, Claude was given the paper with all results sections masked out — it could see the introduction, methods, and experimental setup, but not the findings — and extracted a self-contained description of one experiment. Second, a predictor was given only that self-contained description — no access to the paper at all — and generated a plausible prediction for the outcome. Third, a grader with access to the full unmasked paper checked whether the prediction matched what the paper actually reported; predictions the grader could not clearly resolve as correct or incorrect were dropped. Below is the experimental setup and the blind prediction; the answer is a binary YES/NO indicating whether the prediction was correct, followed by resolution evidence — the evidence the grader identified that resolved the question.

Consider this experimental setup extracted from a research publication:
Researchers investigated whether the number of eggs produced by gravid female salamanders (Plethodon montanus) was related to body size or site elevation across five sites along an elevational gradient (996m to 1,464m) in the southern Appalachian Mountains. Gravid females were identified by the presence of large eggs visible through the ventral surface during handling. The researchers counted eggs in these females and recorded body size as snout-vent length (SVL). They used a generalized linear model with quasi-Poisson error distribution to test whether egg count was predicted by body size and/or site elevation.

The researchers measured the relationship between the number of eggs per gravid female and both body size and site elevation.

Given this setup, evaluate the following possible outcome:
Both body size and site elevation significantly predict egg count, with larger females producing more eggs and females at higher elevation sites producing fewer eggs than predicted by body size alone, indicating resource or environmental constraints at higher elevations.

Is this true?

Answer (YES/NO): NO